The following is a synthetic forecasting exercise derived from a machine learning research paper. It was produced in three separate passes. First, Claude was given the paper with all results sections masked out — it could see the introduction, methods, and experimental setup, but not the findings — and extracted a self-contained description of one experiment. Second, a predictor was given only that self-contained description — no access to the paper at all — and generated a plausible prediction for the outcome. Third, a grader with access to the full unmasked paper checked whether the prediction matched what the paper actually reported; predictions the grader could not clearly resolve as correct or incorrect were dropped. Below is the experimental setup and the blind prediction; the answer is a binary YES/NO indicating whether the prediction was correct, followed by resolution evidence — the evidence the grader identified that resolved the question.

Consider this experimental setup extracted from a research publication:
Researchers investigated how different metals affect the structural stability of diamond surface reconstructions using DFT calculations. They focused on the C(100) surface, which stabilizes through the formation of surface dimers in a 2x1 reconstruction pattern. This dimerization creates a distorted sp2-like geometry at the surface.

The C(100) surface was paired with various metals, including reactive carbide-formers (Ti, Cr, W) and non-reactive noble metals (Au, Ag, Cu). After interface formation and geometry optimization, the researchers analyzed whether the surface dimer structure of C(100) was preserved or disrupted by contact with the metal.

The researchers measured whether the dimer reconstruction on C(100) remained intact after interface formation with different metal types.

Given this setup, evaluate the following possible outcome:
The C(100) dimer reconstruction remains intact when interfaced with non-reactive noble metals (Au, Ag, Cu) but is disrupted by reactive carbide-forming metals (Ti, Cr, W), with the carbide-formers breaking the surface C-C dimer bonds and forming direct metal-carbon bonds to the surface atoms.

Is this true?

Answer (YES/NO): NO